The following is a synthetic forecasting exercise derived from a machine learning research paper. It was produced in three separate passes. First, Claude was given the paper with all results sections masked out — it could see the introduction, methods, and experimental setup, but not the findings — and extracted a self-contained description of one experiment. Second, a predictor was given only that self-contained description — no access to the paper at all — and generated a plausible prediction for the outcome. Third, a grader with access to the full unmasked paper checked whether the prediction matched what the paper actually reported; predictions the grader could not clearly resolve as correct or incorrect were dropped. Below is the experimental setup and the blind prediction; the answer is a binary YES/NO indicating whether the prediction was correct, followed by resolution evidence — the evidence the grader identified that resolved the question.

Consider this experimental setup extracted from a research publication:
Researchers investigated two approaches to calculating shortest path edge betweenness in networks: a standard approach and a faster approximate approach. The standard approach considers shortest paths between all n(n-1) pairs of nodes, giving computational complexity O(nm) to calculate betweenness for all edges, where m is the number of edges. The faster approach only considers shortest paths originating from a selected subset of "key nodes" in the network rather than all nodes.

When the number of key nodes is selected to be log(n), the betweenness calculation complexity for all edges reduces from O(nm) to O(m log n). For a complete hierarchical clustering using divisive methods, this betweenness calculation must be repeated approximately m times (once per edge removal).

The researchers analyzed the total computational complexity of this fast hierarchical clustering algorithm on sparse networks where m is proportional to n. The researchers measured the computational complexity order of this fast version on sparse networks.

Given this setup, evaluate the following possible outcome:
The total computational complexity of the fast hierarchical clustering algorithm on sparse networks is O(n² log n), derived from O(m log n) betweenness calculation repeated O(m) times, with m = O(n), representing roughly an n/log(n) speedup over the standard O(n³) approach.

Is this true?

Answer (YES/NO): NO